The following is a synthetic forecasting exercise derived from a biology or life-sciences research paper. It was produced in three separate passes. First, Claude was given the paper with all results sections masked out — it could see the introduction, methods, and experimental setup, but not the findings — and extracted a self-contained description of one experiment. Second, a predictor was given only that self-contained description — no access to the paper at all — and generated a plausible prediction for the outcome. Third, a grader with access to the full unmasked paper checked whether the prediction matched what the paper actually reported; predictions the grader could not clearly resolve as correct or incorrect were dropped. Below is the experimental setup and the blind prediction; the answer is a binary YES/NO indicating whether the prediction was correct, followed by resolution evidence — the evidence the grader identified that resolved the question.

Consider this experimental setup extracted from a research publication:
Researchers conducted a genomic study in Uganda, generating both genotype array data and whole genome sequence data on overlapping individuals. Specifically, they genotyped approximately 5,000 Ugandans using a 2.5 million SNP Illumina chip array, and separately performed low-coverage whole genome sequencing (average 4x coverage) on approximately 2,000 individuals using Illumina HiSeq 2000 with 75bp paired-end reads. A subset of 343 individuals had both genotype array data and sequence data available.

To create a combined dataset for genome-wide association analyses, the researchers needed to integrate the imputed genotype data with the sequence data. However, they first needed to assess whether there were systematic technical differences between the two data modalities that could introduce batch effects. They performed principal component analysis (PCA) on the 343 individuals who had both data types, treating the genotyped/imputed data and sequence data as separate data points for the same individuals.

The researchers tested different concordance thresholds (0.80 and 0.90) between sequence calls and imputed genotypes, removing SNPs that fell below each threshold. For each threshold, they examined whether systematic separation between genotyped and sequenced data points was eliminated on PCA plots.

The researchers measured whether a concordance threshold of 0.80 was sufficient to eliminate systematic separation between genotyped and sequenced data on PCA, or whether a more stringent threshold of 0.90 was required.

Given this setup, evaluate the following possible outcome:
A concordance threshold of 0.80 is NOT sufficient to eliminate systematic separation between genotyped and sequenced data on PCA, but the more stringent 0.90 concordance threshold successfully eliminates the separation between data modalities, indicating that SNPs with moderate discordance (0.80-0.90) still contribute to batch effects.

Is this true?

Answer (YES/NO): YES